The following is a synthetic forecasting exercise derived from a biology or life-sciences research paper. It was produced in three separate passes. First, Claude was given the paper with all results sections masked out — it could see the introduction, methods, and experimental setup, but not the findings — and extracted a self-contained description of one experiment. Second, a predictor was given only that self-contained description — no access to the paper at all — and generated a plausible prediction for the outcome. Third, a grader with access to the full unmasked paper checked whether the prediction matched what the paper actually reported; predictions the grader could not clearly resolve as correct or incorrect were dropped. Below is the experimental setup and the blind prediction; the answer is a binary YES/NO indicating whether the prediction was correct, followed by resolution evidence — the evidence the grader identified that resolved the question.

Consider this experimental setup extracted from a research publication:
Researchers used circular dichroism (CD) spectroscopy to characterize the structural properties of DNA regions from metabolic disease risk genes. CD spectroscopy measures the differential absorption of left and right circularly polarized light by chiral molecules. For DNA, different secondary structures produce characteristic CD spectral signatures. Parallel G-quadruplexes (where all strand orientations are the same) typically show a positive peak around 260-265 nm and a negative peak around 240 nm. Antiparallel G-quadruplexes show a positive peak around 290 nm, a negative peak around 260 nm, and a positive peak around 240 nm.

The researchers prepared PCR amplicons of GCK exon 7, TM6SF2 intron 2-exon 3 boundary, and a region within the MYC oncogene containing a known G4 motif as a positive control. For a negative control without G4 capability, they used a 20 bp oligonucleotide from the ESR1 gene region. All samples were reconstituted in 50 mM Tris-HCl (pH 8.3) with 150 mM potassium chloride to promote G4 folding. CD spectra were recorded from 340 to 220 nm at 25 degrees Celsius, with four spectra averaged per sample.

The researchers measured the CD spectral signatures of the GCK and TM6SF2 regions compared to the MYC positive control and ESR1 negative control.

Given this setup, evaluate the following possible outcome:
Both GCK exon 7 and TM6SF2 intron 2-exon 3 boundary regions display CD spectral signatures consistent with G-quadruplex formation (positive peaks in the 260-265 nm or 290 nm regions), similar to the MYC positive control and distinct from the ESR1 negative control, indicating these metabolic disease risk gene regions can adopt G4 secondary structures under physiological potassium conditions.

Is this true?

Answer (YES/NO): YES